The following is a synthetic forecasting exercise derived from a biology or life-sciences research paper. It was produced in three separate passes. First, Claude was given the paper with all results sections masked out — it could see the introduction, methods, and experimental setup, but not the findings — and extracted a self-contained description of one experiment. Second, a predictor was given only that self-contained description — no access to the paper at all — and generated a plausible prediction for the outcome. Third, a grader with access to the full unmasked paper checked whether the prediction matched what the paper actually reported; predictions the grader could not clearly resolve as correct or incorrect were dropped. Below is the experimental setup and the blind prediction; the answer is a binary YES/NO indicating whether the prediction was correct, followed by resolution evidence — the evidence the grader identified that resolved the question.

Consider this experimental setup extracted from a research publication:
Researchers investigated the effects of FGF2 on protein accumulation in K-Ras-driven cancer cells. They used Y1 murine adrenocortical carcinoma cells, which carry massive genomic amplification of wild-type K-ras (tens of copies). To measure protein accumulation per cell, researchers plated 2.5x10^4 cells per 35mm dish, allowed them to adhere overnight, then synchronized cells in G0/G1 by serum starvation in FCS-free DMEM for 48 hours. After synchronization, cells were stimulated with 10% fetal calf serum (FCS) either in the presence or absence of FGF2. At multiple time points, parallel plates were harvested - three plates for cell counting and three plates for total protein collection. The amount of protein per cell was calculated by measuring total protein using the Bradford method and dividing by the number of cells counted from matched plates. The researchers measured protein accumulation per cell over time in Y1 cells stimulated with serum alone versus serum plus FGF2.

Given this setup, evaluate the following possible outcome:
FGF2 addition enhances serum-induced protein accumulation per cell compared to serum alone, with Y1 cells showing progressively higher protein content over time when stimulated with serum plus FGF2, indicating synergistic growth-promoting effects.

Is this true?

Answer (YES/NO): NO